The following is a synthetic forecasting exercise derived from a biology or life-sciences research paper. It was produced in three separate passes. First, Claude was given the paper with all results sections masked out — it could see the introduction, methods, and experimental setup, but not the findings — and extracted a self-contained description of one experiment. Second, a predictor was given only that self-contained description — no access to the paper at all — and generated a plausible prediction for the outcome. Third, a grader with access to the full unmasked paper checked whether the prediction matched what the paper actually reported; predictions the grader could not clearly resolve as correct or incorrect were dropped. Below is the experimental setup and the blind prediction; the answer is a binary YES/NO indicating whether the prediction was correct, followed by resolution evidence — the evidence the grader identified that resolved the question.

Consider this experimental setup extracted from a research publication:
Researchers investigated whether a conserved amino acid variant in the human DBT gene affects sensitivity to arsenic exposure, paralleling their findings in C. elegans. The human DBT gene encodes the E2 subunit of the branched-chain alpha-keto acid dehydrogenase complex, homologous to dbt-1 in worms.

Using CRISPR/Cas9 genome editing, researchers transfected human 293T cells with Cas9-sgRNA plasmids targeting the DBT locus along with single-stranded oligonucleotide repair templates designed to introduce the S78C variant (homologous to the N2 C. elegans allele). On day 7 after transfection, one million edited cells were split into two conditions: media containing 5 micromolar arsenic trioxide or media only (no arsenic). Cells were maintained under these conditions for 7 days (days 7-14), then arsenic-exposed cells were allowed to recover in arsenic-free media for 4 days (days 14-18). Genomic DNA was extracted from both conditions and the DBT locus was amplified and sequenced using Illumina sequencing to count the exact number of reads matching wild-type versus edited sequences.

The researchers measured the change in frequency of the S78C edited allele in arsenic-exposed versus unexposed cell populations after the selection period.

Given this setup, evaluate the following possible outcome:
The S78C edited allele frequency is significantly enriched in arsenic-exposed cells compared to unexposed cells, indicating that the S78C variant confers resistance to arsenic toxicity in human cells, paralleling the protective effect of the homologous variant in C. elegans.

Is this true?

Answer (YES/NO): NO